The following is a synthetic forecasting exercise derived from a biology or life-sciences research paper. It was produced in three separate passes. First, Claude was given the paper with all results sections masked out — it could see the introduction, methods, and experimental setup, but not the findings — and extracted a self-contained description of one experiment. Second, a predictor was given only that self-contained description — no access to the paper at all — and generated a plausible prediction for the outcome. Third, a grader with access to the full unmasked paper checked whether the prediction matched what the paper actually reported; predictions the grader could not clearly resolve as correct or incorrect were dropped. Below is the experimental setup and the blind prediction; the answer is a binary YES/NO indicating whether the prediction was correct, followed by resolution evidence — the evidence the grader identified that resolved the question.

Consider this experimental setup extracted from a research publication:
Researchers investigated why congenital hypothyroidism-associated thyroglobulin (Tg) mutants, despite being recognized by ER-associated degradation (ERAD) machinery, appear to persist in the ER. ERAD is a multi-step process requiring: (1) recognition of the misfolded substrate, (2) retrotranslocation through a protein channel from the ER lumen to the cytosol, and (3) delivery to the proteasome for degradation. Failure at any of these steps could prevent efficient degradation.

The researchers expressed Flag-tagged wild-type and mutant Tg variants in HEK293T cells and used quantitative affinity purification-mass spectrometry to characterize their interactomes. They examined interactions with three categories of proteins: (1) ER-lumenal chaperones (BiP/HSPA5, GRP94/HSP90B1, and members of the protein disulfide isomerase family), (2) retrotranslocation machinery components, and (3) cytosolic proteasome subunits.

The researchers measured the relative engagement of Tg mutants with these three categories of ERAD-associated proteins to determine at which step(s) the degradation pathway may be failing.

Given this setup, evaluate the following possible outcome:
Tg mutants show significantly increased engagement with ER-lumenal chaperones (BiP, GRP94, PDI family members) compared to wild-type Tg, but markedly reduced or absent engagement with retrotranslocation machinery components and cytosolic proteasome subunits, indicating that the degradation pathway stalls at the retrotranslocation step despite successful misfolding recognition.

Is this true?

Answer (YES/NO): NO